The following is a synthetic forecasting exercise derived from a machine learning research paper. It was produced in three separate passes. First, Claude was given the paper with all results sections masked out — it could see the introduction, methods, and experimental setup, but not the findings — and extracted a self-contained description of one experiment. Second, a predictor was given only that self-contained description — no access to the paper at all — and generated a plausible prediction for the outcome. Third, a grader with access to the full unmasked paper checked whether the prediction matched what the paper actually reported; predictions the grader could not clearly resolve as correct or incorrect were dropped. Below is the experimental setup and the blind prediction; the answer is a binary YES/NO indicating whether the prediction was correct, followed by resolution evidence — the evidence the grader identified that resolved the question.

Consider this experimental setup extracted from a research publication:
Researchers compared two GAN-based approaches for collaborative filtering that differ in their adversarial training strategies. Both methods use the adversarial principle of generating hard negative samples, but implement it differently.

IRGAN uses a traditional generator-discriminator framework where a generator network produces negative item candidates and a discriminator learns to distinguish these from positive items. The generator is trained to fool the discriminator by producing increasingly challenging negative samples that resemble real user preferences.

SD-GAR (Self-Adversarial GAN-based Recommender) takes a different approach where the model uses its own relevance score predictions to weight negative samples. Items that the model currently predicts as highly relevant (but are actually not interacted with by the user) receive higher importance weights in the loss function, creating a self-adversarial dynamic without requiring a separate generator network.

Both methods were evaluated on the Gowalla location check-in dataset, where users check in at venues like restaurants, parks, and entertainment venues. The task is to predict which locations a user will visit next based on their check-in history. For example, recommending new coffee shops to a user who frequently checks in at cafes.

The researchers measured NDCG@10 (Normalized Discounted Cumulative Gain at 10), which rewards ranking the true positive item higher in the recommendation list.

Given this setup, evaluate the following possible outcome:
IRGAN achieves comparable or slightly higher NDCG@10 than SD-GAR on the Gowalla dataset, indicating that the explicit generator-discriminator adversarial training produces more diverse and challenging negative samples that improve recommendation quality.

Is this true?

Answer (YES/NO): NO